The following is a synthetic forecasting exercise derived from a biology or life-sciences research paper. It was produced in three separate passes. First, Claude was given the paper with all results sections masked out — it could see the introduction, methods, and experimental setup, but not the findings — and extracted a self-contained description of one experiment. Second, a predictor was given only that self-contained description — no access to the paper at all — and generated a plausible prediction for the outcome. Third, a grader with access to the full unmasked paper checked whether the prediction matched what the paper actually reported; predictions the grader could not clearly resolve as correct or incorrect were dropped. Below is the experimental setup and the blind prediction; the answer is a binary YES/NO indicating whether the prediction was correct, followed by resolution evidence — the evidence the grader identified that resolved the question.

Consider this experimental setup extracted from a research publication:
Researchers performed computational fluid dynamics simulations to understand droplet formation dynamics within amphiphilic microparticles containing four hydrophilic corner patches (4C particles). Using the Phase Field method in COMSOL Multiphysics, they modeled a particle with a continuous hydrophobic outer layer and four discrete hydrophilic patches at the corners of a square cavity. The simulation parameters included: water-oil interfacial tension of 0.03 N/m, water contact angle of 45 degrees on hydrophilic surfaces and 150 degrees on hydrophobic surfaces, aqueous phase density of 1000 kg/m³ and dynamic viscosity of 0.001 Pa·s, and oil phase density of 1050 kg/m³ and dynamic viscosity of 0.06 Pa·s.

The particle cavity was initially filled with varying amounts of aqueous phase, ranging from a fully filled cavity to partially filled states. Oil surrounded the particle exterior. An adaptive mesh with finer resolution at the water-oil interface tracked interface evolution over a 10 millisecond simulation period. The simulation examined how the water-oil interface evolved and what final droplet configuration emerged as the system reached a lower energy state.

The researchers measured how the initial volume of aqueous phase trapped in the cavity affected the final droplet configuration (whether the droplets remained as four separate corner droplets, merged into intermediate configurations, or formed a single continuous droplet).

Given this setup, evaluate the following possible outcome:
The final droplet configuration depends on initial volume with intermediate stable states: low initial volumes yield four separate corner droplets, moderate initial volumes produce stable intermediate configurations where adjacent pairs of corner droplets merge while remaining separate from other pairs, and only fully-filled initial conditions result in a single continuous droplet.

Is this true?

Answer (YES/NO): NO